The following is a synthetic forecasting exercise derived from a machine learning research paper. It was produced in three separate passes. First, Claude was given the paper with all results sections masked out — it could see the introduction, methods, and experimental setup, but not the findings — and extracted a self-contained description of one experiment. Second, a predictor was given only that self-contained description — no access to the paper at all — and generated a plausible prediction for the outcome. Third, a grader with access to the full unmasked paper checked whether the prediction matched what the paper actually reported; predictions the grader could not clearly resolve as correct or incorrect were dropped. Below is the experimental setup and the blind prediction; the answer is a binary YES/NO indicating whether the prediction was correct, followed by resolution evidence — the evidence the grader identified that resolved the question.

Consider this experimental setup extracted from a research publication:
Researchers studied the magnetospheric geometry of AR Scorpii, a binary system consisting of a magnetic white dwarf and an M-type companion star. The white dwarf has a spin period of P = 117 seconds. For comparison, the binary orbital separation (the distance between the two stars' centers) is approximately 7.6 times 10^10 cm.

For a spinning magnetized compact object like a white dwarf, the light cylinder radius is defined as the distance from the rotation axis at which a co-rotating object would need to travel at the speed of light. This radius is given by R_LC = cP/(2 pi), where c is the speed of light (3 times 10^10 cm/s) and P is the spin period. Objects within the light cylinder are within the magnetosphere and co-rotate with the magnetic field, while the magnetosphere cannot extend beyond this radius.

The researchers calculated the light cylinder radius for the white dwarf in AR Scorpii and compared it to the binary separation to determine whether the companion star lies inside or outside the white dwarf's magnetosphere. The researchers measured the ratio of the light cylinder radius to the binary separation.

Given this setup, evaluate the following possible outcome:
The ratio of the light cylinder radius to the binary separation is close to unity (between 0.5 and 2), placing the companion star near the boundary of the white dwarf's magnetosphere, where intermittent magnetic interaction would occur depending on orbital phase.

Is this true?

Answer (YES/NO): NO